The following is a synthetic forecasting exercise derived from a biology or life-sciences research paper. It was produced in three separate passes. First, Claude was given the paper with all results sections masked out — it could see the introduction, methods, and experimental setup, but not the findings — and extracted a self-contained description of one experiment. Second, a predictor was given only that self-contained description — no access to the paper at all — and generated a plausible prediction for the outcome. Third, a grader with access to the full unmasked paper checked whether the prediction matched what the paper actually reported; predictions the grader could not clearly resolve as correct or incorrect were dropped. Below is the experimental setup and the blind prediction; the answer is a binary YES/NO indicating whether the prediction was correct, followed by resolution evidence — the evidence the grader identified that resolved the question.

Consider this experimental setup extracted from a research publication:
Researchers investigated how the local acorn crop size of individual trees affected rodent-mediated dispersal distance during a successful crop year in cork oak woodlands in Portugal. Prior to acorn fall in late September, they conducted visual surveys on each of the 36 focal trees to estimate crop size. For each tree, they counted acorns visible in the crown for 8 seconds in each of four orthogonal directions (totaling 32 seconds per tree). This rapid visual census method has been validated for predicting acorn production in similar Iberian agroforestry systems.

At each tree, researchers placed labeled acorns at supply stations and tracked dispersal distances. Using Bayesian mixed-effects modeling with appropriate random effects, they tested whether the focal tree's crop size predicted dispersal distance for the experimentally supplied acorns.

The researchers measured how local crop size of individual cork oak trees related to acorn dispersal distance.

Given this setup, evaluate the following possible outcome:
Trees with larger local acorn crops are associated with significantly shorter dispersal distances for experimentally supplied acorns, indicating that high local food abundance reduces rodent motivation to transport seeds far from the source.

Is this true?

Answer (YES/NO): YES